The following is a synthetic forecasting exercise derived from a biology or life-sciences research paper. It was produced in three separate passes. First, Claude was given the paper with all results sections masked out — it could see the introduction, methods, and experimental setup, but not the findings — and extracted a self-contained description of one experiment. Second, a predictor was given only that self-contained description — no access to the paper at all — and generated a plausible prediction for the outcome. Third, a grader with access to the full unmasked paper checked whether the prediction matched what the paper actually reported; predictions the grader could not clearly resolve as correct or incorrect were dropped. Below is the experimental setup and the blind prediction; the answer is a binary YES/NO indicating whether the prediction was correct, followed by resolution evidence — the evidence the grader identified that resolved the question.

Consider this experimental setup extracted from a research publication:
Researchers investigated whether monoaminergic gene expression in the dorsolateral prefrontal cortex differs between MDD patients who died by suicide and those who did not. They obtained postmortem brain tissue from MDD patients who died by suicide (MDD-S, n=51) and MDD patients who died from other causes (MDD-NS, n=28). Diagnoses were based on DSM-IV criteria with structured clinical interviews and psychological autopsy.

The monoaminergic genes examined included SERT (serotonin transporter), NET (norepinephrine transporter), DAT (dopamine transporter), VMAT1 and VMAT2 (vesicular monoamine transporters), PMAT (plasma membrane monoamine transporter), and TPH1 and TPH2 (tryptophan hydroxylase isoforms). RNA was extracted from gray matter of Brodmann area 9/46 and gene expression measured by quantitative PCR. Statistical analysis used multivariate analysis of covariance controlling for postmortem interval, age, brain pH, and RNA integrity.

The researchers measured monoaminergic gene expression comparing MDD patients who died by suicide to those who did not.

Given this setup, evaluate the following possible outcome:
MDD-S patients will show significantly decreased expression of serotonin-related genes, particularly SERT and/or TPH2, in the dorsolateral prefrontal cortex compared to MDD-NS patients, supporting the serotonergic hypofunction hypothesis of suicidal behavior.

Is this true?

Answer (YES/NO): NO